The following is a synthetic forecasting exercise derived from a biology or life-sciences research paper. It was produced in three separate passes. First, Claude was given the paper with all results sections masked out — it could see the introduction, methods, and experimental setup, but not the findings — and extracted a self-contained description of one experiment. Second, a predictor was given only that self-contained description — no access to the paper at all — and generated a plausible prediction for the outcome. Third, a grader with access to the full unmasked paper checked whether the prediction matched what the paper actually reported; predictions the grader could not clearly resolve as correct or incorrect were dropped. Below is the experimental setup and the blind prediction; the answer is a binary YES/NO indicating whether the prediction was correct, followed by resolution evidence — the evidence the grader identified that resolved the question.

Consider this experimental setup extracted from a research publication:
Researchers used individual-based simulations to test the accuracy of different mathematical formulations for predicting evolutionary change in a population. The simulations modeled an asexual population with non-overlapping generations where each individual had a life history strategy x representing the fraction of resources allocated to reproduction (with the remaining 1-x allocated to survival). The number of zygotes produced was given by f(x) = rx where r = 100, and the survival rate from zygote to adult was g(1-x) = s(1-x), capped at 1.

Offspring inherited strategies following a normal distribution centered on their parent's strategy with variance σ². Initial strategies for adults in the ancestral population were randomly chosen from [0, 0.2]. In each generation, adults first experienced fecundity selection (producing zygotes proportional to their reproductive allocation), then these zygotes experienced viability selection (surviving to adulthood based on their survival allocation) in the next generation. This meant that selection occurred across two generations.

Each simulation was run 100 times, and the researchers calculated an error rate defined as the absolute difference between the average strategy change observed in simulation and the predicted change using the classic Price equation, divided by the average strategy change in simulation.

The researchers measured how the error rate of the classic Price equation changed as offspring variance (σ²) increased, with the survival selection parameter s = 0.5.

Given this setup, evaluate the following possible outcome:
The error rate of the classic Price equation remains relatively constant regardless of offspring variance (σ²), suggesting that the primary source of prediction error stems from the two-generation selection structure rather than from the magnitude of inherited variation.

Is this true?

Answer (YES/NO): NO